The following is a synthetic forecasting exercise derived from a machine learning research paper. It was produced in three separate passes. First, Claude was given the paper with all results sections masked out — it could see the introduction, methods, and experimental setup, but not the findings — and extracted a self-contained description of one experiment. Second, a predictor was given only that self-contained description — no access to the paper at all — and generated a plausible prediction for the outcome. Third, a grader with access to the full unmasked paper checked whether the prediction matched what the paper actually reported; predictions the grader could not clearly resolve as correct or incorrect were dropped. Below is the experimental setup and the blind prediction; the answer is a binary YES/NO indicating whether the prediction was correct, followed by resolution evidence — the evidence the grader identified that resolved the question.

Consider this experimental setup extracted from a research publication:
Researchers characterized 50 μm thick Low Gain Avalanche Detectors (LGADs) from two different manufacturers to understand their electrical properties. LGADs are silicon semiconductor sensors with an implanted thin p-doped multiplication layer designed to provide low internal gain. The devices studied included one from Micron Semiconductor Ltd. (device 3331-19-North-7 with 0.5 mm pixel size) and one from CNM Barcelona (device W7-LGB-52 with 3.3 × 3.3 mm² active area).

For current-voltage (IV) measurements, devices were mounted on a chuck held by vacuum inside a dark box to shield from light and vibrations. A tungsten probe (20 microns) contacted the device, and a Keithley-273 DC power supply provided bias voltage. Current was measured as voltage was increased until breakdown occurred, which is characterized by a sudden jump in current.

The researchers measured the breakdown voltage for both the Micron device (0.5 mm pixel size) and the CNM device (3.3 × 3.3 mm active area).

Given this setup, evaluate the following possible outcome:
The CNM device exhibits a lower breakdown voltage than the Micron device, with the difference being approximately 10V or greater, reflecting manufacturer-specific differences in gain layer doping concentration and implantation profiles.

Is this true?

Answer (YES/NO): NO